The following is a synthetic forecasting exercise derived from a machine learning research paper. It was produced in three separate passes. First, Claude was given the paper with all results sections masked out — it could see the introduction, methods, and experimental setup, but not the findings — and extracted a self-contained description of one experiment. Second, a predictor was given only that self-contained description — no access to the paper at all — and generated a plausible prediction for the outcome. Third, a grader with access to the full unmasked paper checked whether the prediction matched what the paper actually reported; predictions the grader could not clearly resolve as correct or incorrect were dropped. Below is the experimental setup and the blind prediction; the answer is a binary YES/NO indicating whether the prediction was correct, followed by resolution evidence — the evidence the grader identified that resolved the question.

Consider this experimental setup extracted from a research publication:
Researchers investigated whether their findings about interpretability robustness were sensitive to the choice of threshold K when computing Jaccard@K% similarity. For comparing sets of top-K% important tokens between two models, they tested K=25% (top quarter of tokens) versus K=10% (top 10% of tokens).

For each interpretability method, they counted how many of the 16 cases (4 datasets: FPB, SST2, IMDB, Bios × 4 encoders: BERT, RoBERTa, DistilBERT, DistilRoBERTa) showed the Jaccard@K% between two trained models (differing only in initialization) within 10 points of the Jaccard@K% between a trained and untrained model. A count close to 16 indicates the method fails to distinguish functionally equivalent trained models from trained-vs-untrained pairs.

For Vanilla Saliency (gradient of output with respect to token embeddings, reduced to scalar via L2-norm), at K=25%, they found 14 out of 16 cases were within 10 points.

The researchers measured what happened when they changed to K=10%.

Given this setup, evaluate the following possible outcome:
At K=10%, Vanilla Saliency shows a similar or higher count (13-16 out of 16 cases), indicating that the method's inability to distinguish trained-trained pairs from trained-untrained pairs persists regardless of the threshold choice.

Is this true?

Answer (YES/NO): YES